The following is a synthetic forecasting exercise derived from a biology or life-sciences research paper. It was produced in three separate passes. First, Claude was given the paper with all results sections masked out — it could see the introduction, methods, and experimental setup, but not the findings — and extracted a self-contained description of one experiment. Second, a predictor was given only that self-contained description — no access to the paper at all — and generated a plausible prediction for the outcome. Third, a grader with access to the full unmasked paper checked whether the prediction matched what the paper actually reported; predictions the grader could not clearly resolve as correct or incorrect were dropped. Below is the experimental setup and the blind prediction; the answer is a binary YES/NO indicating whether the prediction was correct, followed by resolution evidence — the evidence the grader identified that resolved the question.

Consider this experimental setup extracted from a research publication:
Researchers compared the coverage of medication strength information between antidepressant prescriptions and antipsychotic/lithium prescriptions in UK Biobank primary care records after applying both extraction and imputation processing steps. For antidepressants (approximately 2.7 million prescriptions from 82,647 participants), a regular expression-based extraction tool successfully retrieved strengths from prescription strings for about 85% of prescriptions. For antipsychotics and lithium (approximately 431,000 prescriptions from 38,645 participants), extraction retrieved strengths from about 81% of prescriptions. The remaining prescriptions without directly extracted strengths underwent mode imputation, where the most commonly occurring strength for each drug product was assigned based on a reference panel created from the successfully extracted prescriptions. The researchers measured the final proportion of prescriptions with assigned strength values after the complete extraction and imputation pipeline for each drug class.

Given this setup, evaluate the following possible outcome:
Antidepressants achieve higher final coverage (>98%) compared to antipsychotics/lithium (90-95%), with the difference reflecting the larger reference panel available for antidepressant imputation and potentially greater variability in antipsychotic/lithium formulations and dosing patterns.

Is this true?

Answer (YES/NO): NO